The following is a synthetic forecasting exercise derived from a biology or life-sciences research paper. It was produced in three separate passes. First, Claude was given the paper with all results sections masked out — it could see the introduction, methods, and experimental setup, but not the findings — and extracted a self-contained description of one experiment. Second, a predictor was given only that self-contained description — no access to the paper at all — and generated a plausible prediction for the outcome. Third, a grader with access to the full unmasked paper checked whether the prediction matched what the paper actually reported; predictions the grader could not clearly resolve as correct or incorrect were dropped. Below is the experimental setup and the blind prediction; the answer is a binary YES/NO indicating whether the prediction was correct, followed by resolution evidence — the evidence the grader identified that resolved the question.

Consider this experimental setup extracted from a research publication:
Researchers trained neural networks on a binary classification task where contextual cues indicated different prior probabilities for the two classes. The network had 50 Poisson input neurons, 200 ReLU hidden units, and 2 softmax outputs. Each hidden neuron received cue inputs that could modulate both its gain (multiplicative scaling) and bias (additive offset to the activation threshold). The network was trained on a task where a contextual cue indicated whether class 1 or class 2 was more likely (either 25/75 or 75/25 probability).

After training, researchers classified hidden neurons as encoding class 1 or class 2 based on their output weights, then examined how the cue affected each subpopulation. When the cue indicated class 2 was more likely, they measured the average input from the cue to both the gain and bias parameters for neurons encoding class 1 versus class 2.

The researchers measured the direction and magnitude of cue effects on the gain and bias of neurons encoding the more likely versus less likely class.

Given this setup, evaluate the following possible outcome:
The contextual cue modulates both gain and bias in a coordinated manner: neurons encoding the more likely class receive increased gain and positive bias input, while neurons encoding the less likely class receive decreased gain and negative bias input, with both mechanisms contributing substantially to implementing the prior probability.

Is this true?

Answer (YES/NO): NO